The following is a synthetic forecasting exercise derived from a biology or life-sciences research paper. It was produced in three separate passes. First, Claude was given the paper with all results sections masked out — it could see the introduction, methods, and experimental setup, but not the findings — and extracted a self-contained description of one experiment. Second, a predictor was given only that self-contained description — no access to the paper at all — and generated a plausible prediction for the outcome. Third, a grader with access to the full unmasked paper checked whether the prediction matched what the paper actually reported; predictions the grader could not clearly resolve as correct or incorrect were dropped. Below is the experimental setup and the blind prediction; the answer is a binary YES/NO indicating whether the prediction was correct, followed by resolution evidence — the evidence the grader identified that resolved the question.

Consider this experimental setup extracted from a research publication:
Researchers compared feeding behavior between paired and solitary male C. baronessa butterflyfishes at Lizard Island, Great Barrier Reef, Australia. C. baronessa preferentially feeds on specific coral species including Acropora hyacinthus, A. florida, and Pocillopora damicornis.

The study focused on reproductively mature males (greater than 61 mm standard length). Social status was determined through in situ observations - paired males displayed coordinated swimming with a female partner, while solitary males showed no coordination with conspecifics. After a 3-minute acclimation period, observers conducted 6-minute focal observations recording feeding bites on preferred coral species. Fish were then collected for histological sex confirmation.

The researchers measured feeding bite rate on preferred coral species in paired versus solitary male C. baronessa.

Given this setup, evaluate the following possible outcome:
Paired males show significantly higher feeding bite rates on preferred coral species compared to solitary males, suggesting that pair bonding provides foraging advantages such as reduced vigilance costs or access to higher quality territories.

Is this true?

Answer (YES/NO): YES